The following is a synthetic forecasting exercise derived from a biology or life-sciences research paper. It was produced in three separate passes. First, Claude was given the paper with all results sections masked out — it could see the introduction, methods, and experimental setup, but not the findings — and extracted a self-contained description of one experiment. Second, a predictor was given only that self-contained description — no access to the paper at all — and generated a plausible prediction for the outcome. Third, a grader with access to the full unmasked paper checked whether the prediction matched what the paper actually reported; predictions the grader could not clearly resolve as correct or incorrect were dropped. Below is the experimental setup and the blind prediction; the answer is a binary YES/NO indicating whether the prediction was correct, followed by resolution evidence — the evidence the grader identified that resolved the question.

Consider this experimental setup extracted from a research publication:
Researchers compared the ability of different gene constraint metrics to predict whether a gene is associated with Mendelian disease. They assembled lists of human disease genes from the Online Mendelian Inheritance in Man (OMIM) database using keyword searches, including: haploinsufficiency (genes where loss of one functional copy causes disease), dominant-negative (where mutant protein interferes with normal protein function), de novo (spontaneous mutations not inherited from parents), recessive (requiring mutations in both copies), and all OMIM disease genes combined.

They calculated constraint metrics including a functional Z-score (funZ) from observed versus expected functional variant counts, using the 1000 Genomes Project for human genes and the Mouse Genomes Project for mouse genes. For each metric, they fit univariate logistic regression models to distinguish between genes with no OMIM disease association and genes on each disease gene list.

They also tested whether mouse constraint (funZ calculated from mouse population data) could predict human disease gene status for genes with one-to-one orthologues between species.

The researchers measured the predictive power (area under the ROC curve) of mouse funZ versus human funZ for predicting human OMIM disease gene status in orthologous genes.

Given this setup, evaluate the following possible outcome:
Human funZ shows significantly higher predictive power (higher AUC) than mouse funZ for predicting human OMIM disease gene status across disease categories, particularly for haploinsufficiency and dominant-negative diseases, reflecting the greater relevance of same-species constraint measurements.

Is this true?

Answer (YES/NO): NO